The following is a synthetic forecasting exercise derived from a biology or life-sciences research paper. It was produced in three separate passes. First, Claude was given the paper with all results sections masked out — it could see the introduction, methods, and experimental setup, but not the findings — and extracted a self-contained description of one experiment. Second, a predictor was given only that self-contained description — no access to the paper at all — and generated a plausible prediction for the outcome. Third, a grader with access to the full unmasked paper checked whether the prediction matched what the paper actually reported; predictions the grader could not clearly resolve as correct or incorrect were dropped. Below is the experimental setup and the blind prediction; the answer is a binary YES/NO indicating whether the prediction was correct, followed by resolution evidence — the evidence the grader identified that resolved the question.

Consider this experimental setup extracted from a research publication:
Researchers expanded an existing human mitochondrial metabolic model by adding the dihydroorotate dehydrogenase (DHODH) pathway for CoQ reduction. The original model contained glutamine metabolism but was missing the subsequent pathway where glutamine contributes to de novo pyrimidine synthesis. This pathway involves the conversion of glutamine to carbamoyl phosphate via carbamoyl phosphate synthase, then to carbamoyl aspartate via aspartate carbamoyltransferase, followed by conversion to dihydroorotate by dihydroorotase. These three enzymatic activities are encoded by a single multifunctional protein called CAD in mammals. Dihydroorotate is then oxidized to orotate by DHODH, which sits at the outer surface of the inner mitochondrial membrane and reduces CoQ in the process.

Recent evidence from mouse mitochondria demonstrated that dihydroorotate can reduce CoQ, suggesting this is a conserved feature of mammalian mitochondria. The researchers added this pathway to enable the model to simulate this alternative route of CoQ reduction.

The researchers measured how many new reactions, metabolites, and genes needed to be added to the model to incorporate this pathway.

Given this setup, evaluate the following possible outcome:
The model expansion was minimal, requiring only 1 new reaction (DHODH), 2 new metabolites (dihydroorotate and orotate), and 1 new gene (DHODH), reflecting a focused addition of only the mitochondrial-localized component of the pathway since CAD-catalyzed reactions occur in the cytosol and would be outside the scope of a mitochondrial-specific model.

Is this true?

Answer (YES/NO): NO